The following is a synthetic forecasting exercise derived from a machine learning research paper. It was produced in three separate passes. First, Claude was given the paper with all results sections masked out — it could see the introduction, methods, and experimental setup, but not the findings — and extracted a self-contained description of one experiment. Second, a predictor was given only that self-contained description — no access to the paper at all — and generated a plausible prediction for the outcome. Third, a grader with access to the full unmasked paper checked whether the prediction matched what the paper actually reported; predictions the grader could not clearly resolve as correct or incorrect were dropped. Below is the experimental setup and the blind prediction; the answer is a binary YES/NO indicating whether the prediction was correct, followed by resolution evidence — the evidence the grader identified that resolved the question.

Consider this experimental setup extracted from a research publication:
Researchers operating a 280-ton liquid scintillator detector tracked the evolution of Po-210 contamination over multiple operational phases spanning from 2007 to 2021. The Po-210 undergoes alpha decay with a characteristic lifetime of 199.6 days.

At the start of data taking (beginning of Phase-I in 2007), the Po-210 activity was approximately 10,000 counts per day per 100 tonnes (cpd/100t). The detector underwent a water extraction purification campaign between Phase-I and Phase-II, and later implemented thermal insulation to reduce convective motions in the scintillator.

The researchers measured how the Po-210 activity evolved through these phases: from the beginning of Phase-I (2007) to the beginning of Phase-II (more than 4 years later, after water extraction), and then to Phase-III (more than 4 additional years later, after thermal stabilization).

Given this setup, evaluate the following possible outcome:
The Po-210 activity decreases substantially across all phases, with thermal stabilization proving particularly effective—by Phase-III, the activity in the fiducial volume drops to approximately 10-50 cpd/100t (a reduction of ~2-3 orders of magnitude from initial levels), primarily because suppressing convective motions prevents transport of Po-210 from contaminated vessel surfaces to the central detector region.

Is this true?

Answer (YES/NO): NO